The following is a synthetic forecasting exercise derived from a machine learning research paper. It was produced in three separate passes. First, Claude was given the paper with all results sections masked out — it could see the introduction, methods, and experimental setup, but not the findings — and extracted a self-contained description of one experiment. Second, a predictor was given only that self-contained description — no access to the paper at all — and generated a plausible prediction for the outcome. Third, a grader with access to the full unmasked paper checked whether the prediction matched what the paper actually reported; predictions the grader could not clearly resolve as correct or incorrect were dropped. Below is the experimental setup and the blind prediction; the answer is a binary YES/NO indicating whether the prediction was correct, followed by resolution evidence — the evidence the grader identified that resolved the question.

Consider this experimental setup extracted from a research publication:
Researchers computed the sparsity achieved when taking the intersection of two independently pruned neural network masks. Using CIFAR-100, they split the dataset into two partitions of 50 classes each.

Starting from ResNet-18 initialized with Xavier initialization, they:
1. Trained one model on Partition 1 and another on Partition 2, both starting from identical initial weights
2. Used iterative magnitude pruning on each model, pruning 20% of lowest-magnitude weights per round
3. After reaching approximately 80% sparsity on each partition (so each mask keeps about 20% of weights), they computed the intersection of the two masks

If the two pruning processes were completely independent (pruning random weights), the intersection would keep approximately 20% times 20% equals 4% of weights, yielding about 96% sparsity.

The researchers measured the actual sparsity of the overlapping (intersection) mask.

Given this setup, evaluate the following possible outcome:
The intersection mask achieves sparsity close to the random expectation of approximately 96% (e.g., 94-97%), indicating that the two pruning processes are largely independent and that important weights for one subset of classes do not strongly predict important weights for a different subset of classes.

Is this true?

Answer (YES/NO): YES